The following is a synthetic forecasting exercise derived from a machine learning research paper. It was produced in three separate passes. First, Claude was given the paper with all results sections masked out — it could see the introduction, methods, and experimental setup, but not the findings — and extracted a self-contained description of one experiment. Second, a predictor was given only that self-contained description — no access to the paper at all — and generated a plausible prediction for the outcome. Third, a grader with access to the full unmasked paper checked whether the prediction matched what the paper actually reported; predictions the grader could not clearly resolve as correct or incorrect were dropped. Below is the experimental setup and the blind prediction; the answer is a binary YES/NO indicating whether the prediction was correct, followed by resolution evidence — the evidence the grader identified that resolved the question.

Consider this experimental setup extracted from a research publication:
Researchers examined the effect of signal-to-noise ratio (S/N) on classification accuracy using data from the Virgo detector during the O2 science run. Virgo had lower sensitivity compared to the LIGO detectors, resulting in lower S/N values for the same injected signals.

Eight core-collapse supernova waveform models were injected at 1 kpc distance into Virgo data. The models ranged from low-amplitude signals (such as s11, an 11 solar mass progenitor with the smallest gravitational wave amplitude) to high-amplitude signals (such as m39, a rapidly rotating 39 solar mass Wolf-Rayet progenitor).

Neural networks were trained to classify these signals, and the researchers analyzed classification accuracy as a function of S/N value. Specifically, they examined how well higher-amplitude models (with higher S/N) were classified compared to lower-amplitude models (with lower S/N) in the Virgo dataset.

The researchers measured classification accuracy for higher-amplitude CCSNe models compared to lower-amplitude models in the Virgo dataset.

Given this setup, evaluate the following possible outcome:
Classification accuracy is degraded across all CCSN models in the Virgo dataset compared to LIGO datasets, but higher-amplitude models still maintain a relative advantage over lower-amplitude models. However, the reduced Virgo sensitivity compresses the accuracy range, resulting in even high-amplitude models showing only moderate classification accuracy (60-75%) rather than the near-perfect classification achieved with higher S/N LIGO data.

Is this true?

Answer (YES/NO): NO